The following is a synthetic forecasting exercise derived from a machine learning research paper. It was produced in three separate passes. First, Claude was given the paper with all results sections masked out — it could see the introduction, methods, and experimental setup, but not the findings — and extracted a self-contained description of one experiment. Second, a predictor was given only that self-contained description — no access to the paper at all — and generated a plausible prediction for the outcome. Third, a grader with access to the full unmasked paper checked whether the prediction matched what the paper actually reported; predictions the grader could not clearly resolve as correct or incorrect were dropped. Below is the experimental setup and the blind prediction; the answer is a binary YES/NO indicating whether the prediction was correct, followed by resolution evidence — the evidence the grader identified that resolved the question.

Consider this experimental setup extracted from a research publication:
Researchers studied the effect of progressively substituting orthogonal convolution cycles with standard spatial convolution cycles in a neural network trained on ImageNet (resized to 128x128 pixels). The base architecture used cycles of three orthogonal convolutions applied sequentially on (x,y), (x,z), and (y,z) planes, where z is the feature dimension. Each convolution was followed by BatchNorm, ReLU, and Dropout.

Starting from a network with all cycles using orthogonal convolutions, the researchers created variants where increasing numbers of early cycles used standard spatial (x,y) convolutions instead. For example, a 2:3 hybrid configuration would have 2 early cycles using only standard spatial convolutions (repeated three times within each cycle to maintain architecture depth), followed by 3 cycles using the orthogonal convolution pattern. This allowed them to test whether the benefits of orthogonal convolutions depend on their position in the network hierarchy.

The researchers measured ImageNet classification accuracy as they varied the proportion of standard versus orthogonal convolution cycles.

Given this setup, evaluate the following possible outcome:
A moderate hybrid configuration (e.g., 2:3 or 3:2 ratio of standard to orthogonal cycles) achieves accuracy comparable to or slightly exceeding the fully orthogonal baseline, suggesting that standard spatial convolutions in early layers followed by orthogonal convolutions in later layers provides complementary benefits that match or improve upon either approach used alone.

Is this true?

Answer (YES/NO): YES